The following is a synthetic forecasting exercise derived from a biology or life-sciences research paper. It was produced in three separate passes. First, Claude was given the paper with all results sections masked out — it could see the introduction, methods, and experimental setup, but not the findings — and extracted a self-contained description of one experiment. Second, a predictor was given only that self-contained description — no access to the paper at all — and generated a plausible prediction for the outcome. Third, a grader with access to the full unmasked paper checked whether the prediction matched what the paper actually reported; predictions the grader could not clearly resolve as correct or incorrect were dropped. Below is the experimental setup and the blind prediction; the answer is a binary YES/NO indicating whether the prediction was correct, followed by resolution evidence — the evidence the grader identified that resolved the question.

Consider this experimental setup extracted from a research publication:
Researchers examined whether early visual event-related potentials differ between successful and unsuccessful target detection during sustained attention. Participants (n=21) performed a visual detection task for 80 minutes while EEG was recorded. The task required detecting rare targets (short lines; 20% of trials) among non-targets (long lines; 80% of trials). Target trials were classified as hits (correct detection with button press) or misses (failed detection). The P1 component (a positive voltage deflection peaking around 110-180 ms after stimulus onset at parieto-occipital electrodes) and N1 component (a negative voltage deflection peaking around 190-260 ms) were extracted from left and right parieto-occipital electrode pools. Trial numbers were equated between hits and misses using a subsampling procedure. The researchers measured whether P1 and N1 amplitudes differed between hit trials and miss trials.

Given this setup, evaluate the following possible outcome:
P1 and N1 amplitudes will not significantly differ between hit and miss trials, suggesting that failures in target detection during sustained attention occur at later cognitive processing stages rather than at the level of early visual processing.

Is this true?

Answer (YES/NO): NO